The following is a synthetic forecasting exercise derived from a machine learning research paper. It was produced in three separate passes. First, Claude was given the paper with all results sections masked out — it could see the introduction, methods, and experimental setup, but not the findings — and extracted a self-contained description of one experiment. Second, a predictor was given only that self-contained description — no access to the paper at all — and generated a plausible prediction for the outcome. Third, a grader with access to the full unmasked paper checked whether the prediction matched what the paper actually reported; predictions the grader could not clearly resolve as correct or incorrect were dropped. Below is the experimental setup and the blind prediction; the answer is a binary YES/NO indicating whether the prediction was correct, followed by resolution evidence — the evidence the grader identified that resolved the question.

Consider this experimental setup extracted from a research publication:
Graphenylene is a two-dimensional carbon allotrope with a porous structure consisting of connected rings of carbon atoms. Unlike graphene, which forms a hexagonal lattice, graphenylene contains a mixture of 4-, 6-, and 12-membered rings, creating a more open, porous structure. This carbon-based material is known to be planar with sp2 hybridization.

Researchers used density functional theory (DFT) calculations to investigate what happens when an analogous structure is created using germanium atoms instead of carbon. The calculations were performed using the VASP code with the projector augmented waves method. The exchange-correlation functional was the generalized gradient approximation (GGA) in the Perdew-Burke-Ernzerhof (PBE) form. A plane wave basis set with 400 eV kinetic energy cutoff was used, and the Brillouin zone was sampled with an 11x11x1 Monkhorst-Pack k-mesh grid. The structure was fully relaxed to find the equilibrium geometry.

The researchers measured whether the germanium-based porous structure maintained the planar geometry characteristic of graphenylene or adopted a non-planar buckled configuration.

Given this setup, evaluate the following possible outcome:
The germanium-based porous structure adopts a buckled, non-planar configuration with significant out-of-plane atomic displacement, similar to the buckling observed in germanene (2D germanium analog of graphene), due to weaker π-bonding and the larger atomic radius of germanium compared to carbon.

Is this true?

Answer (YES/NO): YES